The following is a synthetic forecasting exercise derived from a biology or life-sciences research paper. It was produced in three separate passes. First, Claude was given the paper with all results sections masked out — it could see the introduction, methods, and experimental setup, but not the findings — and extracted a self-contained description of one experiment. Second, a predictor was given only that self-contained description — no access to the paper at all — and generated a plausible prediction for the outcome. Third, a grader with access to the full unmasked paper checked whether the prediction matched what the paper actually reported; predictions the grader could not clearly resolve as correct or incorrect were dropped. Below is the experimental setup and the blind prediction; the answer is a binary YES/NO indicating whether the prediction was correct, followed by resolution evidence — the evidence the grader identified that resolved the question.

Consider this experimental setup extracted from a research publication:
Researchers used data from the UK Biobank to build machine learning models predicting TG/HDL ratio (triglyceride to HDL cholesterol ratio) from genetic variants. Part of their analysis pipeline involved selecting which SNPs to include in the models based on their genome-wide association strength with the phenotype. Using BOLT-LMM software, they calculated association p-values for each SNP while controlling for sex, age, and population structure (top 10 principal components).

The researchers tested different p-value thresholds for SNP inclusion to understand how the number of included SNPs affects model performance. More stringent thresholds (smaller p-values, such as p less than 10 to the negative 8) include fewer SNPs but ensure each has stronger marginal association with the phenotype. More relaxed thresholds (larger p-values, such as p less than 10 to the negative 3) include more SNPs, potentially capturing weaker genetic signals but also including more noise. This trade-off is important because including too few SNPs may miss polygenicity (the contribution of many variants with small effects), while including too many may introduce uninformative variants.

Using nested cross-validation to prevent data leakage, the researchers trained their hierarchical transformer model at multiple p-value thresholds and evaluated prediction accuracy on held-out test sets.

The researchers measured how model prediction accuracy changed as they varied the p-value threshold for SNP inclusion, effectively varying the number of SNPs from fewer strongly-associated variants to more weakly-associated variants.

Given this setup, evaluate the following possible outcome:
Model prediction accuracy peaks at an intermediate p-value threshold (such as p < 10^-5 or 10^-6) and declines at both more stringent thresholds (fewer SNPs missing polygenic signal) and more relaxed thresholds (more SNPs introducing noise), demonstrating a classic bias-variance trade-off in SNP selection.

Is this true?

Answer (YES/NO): YES